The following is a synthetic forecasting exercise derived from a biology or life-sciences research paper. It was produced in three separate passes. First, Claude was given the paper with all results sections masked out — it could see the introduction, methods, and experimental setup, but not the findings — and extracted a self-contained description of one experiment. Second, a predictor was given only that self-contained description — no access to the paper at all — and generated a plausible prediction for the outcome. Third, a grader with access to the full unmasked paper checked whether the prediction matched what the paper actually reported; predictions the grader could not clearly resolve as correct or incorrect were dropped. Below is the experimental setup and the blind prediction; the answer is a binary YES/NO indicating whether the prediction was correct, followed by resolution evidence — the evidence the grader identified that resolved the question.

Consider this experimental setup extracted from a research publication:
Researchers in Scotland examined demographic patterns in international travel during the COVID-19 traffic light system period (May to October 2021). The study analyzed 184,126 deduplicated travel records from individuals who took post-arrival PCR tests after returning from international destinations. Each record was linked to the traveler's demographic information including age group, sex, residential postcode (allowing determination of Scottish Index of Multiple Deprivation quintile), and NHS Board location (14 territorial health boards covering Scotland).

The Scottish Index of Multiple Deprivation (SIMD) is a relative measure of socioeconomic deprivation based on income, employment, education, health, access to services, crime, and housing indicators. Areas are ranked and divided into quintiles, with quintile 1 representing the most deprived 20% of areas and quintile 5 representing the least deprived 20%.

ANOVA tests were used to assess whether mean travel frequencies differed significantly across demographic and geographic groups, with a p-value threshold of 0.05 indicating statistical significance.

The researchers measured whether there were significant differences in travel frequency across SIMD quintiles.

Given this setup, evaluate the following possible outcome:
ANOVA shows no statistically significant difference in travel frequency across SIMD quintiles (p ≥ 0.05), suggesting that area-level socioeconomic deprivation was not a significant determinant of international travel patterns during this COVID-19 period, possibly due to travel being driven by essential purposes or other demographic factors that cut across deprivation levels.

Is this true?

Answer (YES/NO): NO